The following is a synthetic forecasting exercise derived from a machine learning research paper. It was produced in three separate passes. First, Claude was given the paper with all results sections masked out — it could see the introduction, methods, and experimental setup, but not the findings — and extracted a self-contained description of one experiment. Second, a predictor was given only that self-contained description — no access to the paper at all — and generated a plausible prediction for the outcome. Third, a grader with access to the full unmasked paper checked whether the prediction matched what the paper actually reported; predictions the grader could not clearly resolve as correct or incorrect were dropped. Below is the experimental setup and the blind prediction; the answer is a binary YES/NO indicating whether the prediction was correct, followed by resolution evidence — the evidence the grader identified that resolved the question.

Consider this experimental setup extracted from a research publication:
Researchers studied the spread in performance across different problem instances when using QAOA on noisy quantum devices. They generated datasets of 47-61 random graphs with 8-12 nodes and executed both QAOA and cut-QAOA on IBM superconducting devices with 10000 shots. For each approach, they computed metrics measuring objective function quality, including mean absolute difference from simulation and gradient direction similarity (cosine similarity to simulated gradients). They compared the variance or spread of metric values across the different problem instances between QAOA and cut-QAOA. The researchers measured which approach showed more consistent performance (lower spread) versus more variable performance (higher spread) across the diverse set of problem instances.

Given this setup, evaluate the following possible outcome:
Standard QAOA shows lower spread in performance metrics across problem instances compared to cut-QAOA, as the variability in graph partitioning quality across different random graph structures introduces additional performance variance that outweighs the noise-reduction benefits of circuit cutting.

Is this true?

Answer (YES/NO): NO